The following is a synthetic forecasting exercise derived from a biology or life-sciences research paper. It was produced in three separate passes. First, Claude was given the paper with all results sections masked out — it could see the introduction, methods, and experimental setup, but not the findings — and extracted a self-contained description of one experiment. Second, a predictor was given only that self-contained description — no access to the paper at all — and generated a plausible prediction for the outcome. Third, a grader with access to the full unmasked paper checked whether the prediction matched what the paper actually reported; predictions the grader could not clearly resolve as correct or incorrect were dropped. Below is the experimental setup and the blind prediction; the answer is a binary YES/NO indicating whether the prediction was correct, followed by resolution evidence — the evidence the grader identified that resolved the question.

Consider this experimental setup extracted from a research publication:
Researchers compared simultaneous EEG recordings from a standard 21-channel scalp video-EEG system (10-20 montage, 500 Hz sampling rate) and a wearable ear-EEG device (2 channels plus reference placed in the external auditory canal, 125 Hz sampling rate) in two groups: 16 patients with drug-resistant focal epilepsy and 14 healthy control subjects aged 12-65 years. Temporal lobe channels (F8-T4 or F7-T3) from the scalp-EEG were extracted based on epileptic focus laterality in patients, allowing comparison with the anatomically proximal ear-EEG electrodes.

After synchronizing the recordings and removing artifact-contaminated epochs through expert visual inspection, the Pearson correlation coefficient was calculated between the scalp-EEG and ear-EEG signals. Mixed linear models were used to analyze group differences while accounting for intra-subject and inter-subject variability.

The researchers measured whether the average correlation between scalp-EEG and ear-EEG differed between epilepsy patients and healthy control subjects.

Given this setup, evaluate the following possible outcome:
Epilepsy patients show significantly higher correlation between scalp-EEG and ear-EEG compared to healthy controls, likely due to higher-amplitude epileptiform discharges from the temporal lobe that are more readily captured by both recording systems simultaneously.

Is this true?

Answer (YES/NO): NO